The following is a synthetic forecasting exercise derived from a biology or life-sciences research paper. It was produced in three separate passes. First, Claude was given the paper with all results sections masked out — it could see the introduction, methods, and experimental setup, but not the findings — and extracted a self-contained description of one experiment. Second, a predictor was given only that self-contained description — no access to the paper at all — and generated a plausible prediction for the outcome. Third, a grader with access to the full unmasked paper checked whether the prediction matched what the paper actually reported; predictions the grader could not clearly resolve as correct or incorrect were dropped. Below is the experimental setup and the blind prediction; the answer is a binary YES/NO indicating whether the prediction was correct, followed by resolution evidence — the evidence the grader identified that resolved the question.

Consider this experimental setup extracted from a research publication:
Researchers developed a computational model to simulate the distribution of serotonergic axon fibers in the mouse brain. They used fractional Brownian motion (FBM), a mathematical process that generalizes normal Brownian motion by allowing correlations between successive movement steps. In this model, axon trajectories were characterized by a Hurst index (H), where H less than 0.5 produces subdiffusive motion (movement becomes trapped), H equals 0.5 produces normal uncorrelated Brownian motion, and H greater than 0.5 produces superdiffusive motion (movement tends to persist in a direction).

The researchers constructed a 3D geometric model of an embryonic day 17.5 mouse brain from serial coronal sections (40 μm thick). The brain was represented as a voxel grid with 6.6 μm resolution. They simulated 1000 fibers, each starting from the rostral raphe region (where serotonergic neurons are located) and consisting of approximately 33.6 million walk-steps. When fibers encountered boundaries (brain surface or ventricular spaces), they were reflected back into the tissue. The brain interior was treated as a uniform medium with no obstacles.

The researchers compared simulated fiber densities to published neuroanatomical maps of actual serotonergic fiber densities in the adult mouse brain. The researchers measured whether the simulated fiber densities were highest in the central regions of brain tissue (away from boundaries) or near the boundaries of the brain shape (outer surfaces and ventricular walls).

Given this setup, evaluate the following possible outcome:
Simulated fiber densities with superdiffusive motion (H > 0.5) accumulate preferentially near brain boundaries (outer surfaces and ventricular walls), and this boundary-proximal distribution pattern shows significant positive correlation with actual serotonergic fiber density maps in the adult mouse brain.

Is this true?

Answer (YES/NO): NO